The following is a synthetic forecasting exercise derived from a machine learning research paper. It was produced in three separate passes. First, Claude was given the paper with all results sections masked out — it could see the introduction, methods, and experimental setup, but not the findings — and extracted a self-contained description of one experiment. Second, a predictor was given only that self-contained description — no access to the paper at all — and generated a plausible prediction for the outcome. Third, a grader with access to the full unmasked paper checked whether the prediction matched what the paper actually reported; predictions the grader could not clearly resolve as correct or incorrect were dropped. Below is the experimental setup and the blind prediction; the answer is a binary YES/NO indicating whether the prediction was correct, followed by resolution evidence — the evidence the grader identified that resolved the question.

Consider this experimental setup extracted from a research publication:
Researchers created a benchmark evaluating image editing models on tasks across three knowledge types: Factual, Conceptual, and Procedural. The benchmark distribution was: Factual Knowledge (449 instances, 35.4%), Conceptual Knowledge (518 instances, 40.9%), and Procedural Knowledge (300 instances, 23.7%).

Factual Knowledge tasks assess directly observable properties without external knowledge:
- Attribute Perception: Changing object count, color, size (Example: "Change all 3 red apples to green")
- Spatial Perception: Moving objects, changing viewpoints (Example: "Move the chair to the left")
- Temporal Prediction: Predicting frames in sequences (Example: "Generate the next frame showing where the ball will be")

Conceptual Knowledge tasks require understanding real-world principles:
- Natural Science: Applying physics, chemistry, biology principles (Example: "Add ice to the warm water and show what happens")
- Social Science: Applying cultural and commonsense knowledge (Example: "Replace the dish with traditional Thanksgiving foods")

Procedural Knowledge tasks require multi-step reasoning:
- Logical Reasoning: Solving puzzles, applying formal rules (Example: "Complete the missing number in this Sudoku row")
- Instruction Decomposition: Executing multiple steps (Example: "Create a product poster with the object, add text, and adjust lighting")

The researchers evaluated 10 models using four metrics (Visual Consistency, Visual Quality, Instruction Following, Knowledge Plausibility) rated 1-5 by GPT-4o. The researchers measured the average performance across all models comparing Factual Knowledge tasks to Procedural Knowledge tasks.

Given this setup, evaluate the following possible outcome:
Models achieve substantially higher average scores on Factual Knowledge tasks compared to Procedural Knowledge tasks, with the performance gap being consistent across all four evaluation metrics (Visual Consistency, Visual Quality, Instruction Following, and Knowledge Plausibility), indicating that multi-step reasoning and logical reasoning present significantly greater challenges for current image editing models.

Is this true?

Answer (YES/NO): NO